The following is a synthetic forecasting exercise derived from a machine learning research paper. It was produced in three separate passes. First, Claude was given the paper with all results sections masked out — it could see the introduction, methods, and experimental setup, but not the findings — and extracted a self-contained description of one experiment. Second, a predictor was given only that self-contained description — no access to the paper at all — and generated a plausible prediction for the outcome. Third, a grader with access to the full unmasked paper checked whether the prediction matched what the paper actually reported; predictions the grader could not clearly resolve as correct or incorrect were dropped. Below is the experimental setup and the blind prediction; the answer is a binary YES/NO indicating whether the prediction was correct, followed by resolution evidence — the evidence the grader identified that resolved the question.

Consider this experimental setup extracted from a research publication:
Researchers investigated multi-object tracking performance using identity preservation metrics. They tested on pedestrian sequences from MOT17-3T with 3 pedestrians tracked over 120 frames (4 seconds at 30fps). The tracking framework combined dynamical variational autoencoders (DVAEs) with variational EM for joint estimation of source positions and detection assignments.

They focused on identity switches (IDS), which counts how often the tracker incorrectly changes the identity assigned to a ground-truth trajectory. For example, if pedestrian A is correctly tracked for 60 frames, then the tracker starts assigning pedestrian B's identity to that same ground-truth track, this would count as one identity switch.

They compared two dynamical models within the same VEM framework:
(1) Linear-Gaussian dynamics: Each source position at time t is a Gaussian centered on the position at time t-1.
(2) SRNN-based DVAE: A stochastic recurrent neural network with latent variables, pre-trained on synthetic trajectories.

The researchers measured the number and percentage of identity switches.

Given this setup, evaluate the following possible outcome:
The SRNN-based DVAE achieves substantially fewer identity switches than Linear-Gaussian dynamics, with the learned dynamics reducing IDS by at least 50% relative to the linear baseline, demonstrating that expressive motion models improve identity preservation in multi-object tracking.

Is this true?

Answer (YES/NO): NO